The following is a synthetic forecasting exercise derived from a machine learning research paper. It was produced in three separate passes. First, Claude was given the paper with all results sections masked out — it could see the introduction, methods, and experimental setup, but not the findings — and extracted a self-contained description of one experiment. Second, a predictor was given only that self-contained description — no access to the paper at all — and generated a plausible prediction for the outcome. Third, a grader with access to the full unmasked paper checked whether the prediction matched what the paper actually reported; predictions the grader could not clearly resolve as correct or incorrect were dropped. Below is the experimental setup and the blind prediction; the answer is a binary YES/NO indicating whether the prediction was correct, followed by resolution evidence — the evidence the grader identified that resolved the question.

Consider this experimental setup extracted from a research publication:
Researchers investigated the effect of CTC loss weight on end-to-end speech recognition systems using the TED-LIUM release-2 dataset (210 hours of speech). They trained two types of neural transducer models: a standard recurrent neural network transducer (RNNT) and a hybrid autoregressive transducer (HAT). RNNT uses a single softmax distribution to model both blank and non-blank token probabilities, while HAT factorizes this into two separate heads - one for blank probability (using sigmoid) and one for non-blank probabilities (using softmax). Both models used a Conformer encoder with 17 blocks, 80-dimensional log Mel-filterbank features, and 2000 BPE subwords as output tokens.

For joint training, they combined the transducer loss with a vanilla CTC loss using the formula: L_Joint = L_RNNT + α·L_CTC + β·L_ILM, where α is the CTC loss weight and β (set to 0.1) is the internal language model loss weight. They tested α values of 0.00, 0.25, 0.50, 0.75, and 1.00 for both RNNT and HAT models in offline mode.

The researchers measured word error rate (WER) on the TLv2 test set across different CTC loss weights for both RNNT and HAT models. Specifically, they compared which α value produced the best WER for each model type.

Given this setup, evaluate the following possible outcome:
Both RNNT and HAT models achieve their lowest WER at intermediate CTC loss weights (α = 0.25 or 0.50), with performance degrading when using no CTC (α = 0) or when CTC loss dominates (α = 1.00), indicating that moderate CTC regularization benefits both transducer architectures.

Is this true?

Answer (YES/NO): NO